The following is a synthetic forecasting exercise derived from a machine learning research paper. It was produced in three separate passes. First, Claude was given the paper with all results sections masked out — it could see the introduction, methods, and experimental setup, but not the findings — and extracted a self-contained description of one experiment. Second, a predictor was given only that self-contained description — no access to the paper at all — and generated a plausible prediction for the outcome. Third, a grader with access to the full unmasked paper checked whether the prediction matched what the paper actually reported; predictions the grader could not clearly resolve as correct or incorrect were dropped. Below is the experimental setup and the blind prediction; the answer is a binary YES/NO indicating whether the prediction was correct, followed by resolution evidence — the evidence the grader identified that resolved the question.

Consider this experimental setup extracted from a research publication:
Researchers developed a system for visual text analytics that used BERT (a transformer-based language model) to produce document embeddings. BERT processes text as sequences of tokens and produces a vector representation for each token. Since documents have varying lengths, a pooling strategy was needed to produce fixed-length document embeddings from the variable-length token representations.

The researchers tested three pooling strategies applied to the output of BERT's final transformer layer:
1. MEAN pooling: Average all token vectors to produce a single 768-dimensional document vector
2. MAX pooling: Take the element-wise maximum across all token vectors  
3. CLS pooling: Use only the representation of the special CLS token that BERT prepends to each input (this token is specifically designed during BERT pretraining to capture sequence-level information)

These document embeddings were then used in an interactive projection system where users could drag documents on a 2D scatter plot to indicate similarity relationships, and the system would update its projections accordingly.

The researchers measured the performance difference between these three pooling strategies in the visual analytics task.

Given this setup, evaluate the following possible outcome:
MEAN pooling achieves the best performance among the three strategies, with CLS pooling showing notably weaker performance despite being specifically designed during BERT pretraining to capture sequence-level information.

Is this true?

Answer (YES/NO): NO